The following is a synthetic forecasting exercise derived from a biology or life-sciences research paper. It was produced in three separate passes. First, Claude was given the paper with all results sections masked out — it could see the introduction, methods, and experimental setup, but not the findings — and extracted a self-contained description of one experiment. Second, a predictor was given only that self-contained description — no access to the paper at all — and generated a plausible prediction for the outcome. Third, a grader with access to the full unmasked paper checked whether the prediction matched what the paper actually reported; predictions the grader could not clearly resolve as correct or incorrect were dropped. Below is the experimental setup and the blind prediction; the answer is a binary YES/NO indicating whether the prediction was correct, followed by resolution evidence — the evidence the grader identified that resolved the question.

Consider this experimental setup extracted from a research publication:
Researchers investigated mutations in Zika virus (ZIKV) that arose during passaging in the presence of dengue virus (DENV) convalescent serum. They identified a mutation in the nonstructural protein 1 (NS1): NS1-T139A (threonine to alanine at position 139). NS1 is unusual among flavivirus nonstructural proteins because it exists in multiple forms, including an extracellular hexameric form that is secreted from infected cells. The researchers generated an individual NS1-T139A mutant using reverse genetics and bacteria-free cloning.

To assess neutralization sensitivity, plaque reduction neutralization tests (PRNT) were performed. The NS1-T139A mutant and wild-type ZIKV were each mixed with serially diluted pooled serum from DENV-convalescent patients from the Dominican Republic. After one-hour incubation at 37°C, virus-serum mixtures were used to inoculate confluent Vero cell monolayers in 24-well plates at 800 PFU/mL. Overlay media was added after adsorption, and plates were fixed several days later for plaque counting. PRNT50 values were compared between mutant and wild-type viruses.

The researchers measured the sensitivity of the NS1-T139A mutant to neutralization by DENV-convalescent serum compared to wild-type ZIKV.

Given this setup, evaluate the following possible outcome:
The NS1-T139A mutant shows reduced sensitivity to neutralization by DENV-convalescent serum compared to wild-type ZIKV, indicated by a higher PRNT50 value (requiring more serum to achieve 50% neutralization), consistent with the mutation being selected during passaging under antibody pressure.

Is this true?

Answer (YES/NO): NO